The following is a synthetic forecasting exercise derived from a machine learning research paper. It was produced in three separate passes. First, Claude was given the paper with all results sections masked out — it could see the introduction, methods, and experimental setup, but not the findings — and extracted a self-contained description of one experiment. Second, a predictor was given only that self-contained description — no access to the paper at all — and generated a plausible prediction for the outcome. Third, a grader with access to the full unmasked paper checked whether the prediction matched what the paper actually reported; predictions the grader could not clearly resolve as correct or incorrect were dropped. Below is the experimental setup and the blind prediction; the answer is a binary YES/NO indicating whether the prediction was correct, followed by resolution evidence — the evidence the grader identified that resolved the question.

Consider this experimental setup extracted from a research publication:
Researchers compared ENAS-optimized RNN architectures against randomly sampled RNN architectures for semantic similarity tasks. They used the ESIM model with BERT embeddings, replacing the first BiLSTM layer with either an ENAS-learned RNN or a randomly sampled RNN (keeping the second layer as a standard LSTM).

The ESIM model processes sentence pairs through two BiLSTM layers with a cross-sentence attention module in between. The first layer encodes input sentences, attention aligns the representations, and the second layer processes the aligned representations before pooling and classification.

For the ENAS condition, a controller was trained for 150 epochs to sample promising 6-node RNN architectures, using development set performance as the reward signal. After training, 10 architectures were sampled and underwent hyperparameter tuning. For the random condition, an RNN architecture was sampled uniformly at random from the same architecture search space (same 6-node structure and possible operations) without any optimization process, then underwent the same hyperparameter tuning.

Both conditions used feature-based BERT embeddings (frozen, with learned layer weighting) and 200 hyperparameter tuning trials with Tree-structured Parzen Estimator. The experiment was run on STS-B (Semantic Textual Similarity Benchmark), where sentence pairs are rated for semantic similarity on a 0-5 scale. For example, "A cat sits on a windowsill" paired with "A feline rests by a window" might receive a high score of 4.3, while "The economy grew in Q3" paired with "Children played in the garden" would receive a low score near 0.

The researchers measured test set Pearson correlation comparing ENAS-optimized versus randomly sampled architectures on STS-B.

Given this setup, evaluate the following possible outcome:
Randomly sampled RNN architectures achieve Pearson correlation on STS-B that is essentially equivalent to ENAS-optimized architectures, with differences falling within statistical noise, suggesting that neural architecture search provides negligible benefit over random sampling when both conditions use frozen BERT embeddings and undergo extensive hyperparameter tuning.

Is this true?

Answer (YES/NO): NO